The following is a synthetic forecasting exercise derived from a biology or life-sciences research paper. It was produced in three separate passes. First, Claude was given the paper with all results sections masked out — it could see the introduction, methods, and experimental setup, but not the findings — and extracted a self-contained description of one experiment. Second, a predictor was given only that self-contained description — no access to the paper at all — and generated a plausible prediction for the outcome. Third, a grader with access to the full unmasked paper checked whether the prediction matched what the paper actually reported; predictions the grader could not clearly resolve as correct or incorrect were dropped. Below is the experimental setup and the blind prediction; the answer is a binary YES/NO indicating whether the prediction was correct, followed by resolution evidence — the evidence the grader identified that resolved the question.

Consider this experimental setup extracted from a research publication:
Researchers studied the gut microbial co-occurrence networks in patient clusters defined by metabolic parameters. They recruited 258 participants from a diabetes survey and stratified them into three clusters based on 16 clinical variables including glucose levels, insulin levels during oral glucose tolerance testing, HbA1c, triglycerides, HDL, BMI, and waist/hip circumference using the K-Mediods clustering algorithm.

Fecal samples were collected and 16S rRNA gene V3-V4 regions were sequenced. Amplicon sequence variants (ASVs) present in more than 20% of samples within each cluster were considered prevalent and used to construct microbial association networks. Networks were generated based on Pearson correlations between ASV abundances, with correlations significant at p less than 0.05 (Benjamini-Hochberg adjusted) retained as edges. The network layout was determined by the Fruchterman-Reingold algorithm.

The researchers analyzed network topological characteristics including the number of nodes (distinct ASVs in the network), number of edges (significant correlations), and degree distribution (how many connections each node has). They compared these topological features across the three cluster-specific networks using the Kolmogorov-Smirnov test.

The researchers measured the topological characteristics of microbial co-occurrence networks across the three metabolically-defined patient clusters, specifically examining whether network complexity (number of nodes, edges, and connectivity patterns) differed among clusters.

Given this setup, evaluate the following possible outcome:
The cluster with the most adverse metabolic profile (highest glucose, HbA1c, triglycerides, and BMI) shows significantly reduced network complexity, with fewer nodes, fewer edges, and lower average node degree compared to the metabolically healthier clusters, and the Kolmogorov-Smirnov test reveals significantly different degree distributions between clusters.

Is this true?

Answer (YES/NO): NO